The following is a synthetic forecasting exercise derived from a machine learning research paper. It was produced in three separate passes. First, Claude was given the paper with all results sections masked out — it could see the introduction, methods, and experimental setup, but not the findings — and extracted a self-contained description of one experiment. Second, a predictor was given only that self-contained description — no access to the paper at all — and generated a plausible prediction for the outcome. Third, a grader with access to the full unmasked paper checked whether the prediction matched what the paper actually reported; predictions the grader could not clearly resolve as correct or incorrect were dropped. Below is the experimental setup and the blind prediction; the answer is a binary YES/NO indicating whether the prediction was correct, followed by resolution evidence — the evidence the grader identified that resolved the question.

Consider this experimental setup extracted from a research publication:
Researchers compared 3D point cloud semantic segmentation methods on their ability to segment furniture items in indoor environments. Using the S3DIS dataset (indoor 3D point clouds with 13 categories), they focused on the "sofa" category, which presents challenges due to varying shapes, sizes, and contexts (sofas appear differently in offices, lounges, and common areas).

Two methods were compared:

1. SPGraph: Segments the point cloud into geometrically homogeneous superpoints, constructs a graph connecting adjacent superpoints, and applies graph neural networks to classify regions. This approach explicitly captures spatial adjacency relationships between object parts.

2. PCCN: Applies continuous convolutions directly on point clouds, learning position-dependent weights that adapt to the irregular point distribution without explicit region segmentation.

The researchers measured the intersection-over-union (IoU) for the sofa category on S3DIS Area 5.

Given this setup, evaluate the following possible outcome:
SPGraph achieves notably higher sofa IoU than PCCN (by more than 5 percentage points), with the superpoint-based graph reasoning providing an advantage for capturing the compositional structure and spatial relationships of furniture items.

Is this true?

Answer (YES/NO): YES